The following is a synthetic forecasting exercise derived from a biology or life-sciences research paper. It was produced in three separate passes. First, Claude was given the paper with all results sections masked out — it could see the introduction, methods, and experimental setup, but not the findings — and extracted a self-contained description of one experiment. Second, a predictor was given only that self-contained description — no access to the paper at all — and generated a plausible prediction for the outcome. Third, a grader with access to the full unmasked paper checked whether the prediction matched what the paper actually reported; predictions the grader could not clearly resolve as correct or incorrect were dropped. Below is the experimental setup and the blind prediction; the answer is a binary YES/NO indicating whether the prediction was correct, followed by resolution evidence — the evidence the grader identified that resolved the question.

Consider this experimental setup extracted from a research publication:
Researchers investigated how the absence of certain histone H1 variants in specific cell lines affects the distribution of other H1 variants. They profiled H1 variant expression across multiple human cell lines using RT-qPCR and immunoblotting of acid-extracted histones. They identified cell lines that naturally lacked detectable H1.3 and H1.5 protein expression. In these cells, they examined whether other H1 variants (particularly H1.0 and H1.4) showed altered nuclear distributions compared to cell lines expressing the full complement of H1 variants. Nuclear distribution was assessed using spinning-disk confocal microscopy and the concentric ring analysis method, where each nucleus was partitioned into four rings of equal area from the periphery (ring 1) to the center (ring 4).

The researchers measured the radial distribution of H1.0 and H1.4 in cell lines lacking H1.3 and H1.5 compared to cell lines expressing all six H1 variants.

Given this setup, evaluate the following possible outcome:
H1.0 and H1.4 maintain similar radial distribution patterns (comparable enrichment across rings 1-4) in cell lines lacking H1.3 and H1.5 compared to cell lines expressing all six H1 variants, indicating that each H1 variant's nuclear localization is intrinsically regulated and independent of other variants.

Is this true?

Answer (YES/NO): NO